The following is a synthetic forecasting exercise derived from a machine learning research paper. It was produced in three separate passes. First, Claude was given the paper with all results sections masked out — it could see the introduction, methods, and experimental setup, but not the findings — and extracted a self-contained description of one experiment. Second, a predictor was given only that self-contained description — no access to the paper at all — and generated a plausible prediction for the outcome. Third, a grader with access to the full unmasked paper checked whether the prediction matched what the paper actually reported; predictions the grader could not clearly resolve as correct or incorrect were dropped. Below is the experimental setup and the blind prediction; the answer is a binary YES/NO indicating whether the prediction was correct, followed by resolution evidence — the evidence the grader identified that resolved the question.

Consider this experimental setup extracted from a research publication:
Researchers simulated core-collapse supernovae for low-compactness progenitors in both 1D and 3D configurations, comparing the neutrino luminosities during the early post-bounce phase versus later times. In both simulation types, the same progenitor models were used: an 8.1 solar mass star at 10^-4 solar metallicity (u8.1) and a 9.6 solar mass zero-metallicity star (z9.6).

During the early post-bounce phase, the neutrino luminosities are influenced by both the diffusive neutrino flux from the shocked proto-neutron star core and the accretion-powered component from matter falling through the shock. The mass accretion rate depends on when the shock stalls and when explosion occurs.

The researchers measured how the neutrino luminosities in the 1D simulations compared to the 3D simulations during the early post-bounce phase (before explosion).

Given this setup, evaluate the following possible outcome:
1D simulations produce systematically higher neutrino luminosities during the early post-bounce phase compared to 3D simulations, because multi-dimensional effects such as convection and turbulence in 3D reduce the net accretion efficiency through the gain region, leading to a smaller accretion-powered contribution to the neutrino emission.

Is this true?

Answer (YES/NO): NO